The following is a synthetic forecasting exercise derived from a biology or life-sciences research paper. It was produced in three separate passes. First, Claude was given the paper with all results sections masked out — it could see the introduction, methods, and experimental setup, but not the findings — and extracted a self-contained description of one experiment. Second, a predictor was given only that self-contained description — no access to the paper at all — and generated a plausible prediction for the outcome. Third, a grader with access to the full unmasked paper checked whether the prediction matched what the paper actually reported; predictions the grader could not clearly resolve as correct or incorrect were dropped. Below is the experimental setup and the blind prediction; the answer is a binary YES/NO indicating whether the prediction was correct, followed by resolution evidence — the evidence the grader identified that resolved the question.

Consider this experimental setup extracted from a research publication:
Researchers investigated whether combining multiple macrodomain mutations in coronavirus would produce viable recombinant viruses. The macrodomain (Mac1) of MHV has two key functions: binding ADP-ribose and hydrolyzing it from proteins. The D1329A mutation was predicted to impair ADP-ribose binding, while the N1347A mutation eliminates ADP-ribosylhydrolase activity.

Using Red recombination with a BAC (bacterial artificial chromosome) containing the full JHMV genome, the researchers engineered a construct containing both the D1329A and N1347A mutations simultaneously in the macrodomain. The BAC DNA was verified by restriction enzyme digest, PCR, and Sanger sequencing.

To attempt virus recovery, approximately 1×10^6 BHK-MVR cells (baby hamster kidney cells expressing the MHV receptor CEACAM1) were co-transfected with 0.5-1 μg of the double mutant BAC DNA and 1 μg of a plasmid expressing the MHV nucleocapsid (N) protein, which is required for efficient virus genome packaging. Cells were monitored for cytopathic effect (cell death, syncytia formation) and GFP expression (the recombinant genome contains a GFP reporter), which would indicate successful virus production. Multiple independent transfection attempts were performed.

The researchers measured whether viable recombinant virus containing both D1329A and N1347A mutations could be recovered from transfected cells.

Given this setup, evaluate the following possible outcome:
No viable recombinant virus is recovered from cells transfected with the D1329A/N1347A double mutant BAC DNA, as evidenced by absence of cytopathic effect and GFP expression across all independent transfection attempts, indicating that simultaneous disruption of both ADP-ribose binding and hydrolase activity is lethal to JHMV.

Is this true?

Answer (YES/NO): YES